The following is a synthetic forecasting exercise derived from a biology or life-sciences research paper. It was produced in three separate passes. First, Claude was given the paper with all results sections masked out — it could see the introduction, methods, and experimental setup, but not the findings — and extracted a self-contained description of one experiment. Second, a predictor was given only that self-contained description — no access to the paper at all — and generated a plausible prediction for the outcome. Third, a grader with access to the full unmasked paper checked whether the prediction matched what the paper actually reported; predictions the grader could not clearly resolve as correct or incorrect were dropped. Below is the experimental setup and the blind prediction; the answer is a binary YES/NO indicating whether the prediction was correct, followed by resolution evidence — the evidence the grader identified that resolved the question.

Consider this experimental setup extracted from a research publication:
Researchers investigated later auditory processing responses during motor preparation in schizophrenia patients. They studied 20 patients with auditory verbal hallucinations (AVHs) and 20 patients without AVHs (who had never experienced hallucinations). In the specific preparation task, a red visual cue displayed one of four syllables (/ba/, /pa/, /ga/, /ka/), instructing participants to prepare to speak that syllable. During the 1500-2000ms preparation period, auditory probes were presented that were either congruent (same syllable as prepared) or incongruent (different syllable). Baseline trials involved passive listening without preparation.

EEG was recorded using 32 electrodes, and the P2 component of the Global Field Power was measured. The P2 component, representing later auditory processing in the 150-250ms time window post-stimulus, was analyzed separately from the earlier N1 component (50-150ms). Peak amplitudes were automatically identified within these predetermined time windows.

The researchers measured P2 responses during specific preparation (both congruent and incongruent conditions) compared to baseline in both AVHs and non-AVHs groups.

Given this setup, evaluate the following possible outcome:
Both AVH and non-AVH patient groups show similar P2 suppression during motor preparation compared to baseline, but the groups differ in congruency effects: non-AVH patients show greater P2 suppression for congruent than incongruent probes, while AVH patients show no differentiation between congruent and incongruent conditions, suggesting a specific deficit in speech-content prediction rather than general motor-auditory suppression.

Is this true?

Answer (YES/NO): NO